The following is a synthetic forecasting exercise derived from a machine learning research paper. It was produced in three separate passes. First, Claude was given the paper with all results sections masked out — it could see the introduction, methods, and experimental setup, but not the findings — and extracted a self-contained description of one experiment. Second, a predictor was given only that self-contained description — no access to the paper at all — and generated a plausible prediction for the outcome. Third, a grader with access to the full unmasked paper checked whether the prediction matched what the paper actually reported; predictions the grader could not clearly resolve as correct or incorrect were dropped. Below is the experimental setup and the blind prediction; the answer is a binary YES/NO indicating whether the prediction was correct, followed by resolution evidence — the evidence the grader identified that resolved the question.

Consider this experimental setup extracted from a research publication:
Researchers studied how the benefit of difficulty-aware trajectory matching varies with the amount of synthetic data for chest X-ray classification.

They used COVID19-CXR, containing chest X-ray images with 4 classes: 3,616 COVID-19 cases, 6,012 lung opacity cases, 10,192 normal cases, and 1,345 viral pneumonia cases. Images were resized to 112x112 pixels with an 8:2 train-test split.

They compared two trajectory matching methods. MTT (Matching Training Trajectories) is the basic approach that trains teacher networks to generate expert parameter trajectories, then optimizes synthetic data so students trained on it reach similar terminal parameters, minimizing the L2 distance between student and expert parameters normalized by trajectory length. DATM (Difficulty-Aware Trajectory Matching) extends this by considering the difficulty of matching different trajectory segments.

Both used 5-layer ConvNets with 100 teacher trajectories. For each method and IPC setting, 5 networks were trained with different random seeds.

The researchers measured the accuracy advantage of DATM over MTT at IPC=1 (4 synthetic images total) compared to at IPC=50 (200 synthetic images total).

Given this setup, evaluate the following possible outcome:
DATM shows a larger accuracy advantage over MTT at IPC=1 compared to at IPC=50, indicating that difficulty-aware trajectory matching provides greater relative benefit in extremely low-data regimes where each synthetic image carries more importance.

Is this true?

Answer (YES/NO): YES